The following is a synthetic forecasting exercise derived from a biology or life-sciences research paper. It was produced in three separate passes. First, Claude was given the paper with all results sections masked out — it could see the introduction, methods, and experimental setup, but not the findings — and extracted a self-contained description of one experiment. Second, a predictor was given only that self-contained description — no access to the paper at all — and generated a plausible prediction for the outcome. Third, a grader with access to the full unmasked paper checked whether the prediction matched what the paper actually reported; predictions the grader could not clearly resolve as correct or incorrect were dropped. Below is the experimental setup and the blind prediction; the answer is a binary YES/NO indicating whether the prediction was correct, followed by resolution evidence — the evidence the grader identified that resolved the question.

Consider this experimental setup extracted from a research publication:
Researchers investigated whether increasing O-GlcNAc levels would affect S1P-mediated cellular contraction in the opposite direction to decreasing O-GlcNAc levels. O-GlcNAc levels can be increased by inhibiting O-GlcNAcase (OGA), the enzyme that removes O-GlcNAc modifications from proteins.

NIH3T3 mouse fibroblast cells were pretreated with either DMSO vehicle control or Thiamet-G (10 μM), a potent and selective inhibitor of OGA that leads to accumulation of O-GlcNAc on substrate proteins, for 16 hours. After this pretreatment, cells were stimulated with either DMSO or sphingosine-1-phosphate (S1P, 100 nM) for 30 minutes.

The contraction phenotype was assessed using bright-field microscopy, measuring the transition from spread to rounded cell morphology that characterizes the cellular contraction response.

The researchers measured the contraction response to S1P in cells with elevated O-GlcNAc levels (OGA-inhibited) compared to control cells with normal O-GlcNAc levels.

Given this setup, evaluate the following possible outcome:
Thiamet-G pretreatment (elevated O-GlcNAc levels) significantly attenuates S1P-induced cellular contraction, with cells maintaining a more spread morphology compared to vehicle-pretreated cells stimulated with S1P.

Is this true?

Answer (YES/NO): YES